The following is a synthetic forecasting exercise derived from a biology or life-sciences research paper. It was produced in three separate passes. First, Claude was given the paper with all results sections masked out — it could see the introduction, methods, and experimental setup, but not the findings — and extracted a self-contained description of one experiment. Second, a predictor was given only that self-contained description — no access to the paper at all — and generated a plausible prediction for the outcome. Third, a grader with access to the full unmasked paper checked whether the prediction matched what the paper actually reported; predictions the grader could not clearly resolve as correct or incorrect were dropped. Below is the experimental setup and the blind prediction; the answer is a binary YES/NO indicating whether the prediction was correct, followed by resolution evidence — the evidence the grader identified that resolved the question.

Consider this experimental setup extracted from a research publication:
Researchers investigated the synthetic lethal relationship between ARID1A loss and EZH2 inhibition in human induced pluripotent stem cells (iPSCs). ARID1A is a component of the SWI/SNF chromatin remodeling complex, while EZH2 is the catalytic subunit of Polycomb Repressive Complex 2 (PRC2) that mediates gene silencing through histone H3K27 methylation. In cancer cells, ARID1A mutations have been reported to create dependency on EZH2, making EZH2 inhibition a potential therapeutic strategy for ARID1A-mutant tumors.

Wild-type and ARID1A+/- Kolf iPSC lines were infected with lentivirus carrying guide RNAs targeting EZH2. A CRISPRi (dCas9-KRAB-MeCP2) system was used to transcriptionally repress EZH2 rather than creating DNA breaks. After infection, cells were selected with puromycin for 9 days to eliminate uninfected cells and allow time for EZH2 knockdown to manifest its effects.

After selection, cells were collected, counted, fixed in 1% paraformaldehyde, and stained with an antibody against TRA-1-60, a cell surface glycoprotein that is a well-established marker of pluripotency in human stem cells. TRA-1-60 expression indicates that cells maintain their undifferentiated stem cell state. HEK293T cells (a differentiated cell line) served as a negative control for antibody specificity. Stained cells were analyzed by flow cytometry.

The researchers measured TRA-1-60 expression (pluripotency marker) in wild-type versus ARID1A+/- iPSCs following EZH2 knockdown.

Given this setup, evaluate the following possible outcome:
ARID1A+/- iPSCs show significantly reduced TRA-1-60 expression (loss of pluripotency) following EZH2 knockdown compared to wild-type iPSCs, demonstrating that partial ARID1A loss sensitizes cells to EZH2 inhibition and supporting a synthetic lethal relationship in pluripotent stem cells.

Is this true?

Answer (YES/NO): NO